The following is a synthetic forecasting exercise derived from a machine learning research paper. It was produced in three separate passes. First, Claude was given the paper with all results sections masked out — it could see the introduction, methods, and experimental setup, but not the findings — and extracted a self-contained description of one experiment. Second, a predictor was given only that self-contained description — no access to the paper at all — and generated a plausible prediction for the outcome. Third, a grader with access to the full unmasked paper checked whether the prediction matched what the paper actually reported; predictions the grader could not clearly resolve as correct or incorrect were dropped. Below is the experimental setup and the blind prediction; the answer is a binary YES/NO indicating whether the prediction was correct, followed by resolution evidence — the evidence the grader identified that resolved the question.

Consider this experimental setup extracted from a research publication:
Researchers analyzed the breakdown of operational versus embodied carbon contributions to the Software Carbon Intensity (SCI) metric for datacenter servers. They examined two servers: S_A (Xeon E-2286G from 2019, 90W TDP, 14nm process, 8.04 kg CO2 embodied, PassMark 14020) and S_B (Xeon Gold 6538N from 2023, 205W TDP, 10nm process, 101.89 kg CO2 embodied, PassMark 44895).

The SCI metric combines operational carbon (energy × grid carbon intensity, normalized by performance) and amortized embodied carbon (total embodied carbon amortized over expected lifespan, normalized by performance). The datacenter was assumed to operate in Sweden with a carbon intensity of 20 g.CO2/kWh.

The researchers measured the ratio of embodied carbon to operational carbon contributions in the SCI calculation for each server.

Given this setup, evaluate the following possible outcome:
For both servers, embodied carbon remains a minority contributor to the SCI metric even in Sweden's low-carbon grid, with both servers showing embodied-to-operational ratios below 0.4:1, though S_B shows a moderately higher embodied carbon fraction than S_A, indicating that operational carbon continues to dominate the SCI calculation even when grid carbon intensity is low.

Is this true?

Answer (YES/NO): NO